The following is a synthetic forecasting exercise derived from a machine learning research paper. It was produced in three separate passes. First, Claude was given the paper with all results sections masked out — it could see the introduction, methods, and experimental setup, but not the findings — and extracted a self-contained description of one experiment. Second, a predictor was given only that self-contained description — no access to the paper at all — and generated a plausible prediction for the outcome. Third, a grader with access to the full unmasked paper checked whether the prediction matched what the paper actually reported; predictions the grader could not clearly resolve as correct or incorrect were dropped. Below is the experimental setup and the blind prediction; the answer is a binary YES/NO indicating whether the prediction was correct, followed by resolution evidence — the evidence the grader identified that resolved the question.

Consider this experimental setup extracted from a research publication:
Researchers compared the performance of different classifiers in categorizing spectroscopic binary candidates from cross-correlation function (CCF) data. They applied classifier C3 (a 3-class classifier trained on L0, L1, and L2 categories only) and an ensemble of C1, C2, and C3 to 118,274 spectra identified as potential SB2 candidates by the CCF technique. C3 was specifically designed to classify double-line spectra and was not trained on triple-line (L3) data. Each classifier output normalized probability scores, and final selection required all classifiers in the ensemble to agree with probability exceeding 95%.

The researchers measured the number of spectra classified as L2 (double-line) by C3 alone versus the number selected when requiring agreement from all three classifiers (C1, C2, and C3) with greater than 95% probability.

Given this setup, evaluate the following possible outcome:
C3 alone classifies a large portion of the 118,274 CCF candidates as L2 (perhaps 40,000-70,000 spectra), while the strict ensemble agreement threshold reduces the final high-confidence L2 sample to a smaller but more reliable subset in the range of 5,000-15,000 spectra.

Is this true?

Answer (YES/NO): NO